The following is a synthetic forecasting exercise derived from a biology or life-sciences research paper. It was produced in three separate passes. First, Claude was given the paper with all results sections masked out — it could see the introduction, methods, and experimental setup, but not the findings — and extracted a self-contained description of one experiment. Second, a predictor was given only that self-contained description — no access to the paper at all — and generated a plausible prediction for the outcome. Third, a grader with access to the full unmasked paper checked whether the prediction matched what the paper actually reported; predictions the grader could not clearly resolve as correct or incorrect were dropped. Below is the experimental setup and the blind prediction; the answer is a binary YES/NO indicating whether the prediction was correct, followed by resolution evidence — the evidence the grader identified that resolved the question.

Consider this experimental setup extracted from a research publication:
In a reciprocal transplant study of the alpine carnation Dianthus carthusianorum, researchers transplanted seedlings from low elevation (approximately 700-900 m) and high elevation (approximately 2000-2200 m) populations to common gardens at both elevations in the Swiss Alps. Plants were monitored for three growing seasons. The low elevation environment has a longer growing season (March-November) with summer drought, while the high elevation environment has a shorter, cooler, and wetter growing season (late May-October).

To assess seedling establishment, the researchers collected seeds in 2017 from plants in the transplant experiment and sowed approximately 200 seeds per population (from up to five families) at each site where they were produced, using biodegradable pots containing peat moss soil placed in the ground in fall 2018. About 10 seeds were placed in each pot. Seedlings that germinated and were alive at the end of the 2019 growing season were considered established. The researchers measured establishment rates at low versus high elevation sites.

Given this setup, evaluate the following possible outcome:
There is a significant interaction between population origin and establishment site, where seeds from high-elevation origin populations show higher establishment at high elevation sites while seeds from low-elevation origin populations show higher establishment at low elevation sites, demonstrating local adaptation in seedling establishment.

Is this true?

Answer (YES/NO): NO